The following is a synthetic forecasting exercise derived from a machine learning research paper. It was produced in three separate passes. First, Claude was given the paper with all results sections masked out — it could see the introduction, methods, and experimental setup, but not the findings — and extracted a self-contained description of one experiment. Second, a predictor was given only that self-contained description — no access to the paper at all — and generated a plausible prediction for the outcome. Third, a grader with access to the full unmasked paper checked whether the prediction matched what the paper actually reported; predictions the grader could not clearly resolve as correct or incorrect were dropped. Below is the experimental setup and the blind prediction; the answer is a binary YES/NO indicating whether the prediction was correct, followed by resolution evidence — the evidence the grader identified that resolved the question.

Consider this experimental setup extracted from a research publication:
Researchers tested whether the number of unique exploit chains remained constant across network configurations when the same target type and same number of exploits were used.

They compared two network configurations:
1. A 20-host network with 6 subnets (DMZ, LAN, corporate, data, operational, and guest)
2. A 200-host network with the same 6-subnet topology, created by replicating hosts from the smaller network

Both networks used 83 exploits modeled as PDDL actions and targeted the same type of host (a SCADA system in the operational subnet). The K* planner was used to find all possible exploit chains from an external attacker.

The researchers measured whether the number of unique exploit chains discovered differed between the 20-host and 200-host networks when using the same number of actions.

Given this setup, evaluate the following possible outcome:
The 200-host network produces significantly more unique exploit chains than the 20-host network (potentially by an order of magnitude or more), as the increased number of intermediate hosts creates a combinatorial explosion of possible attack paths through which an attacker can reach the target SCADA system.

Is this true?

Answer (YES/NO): NO